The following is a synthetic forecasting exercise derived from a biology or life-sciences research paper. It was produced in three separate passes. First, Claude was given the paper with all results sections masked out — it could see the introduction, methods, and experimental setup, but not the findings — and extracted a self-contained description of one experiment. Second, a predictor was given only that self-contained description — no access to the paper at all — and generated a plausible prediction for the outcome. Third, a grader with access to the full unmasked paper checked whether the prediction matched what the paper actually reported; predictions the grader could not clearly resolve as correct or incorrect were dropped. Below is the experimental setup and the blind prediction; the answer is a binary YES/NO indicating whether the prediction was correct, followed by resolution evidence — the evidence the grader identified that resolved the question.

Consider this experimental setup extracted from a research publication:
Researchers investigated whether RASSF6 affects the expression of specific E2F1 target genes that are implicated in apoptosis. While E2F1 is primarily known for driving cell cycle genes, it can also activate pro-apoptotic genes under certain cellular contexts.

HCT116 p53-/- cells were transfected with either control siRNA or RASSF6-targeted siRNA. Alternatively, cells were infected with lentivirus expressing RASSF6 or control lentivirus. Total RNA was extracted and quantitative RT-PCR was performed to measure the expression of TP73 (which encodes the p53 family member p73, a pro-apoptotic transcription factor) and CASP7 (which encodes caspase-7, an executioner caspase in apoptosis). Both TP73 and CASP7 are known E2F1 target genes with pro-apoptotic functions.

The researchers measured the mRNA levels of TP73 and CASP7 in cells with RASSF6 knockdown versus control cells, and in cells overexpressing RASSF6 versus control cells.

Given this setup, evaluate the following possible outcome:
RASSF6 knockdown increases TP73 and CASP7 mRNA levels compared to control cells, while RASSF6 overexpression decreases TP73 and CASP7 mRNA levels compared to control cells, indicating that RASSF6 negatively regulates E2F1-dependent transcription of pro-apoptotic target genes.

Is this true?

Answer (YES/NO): NO